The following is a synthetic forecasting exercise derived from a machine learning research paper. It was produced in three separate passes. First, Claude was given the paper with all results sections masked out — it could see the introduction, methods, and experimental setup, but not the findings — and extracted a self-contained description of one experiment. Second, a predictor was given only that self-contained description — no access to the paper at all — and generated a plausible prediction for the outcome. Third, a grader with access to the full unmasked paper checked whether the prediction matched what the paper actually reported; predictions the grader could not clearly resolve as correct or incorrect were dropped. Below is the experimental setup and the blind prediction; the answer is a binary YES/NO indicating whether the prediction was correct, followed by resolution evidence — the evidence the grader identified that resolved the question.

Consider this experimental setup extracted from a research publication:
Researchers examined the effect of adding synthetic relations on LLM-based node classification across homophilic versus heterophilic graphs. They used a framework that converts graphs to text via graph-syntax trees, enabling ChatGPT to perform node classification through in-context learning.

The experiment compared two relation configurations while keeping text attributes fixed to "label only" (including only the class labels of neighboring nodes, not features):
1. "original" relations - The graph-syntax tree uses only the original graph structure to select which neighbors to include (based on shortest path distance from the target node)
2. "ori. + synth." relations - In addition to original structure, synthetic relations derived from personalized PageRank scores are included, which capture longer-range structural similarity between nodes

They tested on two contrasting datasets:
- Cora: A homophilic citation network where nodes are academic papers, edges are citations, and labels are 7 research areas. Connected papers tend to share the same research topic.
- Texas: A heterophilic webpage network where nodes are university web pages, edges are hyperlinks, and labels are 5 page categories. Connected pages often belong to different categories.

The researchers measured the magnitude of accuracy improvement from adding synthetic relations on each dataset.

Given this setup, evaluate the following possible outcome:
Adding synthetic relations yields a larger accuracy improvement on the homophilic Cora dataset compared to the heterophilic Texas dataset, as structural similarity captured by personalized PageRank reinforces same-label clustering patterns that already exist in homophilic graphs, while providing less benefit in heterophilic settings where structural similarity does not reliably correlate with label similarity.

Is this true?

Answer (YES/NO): NO